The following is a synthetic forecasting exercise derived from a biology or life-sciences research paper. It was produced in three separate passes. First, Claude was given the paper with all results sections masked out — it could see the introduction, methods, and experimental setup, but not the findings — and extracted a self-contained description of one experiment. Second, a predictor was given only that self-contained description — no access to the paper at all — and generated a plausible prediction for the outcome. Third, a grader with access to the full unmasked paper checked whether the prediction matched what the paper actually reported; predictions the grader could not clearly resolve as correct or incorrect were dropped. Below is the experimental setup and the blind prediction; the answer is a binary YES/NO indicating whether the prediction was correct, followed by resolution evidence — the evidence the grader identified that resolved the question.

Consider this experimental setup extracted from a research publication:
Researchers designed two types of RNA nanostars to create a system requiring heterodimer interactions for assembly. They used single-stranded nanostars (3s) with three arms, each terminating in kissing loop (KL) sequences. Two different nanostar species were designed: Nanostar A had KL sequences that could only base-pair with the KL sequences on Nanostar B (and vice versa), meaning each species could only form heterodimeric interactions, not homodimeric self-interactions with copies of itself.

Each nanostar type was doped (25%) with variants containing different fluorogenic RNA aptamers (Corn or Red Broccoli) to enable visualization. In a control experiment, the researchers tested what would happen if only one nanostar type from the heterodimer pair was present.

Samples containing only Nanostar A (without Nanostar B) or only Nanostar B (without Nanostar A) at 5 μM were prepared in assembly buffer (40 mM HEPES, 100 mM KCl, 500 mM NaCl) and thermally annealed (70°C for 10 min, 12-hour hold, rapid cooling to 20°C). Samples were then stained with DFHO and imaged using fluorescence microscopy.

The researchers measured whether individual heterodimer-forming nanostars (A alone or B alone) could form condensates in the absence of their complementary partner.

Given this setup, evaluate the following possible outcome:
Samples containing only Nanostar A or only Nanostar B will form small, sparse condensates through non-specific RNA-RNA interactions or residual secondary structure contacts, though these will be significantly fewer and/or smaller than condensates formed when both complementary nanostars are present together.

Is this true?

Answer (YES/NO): NO